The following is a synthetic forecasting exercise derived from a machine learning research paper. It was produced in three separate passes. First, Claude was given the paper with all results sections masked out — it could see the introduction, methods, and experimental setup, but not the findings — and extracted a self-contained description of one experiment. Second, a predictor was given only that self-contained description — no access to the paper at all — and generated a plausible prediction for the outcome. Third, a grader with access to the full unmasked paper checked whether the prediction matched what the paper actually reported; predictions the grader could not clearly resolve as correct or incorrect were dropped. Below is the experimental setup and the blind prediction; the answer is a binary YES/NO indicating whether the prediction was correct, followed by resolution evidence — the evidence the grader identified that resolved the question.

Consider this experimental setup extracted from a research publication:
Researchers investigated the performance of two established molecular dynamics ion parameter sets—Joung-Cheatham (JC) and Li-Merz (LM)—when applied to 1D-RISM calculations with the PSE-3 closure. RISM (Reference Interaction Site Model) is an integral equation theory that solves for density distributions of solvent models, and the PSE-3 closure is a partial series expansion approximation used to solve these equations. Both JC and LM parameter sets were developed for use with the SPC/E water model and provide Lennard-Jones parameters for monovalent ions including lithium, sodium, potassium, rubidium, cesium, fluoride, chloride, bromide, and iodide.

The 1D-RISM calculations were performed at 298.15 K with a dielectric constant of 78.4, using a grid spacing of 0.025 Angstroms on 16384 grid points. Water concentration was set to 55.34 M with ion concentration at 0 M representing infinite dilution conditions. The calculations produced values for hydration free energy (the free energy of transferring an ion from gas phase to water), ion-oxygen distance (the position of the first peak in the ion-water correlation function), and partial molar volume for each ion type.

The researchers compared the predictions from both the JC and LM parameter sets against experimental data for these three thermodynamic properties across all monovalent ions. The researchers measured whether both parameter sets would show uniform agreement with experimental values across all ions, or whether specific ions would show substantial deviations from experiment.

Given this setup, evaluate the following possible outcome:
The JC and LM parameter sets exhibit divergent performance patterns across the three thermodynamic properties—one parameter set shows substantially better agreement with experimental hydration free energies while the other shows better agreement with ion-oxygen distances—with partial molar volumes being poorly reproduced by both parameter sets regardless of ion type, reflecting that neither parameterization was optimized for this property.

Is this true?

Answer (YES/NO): YES